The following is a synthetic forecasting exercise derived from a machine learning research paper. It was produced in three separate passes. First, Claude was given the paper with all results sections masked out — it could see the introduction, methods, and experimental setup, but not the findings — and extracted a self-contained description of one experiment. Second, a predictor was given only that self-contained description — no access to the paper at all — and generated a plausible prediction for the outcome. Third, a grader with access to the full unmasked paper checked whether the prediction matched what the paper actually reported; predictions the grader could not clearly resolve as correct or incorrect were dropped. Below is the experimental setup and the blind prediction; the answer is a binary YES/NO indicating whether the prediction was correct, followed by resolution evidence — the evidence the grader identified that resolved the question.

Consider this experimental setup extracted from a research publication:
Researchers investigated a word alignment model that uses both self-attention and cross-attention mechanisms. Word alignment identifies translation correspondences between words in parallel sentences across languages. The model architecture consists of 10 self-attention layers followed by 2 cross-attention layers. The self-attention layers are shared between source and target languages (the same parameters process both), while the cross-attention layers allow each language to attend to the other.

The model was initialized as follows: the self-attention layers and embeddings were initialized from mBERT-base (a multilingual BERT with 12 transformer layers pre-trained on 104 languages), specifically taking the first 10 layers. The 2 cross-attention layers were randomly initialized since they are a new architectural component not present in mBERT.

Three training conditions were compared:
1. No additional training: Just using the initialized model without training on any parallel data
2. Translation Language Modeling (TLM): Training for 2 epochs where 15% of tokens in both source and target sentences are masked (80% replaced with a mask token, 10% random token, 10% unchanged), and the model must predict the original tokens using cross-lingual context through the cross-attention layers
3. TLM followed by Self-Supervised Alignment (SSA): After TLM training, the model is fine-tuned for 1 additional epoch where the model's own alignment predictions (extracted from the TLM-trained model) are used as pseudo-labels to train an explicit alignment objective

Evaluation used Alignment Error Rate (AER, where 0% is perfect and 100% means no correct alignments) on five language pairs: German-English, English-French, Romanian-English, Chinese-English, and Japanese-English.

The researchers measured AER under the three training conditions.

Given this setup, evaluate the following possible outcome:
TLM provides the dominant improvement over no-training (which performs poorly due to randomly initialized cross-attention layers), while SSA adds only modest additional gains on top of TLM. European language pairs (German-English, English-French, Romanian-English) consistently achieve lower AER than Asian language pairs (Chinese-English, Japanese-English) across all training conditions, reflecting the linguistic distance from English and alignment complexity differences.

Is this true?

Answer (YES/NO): NO